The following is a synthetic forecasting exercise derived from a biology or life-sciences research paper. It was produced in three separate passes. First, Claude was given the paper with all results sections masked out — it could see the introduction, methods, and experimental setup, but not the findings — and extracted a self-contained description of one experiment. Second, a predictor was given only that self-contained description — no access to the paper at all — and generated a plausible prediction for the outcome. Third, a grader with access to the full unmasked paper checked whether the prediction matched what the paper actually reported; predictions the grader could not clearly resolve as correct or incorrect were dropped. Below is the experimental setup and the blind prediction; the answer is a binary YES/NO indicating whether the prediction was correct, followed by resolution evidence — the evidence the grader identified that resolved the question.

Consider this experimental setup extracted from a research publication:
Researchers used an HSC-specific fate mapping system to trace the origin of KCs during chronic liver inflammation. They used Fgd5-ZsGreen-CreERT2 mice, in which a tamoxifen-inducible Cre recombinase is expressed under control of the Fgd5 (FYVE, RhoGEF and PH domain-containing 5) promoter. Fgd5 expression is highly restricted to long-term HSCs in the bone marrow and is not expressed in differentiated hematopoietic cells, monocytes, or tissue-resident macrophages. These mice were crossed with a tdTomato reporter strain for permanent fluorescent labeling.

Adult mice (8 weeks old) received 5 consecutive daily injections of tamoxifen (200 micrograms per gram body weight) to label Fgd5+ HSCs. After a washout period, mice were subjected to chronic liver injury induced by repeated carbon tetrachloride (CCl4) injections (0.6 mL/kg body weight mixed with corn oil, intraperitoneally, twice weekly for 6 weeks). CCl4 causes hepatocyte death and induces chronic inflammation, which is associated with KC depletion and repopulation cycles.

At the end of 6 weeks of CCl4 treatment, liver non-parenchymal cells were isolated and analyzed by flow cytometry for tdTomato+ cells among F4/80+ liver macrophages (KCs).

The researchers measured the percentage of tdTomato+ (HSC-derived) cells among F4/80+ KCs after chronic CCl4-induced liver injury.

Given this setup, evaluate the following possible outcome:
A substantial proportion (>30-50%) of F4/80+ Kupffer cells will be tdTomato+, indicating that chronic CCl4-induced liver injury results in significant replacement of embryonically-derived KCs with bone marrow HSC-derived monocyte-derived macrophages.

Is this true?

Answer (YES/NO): NO